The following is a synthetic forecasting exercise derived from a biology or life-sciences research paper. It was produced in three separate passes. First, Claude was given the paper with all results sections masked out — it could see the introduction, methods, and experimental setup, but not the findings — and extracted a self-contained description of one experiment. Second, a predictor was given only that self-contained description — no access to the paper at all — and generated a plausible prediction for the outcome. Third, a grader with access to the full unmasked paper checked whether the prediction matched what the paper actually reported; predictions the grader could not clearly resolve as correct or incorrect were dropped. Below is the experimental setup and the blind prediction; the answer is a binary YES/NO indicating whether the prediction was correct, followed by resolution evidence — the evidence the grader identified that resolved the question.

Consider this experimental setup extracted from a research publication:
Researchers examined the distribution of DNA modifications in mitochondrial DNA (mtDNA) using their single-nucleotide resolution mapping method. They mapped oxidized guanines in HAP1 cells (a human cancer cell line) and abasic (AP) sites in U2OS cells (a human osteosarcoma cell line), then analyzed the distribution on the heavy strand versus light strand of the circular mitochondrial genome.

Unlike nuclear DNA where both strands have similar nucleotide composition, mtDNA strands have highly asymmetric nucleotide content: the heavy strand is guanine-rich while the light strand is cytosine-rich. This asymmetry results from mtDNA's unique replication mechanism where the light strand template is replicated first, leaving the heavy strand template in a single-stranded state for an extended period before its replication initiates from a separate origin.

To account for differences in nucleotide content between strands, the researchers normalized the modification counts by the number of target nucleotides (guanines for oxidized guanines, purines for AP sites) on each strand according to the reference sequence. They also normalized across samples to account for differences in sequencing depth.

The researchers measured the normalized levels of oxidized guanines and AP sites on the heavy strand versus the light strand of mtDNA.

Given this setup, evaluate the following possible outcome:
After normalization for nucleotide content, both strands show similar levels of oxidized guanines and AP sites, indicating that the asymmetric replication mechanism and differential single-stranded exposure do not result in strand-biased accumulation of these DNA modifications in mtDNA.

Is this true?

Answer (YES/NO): NO